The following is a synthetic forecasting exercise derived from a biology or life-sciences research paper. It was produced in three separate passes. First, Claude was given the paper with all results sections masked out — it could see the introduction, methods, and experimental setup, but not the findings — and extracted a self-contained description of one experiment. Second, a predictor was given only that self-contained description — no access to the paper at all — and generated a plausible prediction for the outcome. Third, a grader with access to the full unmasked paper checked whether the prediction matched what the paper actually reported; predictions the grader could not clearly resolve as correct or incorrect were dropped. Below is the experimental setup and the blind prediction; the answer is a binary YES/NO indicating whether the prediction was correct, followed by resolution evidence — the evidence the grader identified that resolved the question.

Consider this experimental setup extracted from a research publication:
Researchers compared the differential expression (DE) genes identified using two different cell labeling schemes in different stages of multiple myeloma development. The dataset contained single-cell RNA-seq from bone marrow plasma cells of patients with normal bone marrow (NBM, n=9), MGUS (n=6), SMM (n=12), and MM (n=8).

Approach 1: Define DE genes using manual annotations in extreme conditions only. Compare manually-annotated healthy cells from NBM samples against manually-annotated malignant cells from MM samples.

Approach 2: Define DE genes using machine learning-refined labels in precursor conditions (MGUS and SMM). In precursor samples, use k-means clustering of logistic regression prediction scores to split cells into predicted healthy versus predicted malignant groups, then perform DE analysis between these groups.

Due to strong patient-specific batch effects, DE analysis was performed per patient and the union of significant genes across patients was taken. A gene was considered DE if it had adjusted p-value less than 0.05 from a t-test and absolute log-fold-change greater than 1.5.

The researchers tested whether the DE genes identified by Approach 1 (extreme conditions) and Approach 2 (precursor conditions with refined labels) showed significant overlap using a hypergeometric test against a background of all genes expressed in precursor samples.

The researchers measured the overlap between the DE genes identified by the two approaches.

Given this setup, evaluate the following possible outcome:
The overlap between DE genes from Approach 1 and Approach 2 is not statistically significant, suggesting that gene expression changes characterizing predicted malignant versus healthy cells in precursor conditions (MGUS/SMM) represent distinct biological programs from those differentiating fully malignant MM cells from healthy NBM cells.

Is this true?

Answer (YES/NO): NO